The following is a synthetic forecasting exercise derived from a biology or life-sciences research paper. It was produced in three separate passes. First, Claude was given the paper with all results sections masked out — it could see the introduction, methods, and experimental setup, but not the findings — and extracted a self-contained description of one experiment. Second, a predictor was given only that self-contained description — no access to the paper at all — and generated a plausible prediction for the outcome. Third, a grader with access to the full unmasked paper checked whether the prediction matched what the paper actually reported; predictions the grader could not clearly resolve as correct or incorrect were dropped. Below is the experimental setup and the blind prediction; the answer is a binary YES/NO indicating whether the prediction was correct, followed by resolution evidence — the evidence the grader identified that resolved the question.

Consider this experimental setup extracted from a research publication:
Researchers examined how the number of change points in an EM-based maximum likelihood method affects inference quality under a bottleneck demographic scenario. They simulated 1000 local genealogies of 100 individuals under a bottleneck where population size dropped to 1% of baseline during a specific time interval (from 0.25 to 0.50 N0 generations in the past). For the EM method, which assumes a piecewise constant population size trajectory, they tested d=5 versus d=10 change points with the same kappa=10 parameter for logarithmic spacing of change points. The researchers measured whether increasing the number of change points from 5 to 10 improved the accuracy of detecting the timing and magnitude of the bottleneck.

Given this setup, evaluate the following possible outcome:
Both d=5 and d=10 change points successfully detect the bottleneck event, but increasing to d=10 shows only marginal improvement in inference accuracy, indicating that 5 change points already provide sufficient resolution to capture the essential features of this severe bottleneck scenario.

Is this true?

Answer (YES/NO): NO